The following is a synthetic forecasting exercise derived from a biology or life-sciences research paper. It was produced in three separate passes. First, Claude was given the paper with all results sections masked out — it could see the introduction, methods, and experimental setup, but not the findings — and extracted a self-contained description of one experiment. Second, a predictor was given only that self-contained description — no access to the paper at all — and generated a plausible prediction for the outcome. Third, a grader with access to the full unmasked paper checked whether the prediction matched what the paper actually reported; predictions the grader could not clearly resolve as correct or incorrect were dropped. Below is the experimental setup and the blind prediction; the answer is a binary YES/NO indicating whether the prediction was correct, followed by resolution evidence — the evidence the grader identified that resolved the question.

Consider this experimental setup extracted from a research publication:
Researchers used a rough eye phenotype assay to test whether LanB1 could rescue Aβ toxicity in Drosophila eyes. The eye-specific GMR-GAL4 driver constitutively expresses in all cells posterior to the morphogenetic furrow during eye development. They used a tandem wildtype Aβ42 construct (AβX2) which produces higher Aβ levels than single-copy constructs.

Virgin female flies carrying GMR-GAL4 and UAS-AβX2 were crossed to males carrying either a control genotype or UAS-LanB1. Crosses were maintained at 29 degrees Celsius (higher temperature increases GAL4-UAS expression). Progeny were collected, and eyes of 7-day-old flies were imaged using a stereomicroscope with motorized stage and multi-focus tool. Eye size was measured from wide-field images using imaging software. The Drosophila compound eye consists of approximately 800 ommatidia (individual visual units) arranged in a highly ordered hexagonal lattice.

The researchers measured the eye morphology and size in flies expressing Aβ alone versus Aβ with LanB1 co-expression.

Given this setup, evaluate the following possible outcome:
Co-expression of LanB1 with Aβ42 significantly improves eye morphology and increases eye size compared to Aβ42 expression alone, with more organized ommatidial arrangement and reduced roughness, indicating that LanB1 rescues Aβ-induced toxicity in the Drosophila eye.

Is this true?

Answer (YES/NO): YES